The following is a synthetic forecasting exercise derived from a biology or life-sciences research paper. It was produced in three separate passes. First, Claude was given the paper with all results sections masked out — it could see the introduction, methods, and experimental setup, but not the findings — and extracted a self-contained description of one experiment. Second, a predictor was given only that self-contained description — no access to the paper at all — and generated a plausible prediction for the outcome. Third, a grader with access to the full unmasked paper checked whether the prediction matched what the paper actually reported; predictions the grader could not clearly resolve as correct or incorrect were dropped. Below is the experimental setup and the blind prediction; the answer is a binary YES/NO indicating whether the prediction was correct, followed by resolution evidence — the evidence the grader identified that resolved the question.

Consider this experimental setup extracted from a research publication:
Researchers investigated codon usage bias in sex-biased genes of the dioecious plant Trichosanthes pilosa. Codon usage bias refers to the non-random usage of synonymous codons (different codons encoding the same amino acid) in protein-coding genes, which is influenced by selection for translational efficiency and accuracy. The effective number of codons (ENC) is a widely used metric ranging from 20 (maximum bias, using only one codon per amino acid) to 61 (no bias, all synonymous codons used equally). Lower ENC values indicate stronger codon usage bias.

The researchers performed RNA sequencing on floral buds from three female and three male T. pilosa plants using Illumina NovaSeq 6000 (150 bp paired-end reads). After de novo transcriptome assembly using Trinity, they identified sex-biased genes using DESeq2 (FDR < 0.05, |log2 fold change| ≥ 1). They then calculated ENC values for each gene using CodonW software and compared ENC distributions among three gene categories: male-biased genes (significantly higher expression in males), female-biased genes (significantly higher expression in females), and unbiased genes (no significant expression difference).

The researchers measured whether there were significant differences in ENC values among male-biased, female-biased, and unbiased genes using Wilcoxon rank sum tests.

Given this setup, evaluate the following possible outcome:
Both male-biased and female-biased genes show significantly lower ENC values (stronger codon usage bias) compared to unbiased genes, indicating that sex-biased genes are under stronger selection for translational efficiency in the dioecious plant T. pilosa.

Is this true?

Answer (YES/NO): NO